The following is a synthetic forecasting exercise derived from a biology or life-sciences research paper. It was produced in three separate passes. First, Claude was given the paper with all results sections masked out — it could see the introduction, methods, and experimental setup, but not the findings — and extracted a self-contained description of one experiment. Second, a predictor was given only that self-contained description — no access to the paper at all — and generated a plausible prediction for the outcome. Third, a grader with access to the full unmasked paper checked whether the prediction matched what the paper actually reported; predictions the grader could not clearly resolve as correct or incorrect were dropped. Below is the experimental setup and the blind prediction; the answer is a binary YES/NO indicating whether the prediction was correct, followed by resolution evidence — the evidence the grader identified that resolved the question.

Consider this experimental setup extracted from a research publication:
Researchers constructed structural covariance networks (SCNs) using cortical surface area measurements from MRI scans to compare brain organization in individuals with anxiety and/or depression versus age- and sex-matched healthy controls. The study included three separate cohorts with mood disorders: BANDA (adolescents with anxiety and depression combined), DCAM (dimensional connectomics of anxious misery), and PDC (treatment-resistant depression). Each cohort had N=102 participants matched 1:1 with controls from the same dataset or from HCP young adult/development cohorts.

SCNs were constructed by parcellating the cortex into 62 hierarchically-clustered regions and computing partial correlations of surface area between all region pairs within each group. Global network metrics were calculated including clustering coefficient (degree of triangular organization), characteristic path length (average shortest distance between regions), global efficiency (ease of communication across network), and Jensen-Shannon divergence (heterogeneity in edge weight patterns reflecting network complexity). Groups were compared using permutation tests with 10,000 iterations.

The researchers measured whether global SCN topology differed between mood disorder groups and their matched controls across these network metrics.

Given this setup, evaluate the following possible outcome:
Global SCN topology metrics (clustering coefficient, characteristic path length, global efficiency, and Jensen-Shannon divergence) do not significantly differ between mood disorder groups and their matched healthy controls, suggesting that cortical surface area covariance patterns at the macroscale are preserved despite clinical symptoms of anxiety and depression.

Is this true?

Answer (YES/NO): NO